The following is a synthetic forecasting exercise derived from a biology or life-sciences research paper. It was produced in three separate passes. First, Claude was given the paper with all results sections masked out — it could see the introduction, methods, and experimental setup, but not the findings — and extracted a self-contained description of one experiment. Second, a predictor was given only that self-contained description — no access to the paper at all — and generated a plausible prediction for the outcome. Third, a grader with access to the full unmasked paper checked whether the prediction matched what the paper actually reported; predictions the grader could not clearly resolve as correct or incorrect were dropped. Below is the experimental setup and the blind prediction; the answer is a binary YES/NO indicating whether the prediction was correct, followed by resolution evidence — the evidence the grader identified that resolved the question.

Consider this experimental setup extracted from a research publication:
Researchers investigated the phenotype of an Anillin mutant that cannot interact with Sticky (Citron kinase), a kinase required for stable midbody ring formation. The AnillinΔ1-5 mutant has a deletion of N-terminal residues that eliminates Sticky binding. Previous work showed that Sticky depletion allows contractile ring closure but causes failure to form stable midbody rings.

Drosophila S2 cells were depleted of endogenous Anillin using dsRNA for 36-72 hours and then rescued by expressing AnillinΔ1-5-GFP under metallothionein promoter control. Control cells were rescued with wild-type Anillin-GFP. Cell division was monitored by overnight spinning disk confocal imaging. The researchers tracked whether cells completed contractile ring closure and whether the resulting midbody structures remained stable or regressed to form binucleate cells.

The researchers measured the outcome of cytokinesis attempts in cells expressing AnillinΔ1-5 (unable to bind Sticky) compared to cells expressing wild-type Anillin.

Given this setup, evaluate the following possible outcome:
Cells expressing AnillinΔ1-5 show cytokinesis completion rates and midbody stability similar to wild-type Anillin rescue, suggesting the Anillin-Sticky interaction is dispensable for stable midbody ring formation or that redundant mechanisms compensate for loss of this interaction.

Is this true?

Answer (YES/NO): NO